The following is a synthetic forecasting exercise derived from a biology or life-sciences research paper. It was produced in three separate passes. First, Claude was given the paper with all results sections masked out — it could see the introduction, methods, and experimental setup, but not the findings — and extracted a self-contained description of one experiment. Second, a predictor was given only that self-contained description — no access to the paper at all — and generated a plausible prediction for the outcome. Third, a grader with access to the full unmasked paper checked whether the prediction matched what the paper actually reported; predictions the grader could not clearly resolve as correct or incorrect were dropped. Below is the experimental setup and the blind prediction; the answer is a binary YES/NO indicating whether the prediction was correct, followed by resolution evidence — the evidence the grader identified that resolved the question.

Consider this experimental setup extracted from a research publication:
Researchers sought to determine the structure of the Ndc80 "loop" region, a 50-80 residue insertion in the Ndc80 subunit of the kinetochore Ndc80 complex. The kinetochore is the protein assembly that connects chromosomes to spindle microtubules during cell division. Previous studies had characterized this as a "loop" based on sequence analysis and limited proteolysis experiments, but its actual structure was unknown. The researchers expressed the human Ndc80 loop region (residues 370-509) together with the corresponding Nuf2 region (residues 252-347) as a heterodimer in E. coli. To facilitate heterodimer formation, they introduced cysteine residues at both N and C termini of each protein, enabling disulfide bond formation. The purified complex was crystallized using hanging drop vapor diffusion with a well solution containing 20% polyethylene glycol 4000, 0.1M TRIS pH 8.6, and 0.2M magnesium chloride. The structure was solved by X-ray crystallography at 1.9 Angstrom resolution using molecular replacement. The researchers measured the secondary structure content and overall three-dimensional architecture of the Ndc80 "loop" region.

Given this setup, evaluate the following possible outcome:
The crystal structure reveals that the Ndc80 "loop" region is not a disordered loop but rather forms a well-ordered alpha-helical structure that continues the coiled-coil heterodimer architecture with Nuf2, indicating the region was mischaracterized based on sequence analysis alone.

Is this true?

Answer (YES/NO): NO